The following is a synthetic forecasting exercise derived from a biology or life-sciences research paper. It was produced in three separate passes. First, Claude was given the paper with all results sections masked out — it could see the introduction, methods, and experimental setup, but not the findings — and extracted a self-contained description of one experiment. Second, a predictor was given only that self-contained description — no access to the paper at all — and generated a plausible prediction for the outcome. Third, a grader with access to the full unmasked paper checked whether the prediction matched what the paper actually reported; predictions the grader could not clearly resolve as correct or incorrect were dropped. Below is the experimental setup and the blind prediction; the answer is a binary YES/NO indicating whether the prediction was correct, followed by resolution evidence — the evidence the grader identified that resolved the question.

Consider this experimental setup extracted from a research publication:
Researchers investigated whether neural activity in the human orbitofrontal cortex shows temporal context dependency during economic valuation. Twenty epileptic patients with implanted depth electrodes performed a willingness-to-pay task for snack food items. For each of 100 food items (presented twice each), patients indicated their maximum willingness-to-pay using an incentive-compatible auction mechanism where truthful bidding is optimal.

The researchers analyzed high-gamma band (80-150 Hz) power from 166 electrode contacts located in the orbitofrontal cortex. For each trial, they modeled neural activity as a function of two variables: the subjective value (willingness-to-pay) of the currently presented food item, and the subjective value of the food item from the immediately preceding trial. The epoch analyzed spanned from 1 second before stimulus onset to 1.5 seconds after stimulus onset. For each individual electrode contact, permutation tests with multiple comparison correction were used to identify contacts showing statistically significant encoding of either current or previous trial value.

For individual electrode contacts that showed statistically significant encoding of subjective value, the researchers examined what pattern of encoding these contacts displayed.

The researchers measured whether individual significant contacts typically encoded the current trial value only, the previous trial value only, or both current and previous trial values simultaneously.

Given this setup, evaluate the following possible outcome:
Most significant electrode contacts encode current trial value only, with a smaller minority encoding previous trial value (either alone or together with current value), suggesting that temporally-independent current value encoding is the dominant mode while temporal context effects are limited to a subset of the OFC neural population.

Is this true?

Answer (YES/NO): NO